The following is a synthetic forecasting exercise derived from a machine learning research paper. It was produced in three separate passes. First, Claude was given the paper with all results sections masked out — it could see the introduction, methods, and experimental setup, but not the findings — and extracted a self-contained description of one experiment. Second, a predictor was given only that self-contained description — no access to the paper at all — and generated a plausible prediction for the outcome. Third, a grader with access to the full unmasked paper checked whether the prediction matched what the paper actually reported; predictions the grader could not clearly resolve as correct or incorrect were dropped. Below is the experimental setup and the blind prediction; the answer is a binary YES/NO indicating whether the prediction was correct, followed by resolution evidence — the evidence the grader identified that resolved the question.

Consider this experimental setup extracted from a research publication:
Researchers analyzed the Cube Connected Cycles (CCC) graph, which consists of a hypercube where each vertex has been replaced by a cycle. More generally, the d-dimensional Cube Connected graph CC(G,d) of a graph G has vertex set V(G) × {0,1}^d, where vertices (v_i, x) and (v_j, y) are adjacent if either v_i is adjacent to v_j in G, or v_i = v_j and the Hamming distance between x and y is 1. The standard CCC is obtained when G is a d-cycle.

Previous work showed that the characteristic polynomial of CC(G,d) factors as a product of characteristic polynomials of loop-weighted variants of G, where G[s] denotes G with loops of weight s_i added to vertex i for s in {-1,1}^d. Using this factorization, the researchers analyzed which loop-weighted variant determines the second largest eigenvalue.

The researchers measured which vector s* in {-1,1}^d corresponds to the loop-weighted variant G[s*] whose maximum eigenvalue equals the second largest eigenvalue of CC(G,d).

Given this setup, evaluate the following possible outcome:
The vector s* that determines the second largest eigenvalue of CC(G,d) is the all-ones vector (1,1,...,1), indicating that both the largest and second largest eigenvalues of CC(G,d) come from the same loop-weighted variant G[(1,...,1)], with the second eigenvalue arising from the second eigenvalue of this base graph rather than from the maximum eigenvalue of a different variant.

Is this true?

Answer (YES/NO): NO